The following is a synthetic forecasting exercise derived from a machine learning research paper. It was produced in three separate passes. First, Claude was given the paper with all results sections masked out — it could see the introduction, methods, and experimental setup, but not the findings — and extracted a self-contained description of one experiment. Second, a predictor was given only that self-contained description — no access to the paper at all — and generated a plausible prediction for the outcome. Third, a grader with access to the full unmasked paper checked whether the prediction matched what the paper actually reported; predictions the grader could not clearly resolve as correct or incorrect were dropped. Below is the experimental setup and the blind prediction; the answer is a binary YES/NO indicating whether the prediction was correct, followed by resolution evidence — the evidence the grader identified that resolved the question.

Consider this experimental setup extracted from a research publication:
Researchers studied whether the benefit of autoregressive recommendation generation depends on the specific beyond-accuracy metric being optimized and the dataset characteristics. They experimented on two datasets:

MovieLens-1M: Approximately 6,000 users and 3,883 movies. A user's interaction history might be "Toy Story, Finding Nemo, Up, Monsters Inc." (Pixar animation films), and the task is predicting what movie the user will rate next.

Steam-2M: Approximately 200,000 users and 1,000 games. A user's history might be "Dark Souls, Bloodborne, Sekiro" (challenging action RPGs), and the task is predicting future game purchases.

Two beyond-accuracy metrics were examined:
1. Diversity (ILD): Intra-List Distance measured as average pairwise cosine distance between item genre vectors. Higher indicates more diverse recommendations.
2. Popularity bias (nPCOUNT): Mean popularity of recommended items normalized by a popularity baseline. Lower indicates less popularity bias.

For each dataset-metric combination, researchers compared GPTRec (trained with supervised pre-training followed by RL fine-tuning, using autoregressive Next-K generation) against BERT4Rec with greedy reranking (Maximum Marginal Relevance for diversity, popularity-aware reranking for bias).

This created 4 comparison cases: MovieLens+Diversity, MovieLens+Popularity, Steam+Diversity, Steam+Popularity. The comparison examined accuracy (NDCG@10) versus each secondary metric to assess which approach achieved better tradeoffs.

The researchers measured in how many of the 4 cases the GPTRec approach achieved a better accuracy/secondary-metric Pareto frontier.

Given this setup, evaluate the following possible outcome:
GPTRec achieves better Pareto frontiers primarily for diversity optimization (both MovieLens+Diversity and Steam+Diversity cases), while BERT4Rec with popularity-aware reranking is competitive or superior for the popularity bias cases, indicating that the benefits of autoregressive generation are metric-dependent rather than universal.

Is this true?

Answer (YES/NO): NO